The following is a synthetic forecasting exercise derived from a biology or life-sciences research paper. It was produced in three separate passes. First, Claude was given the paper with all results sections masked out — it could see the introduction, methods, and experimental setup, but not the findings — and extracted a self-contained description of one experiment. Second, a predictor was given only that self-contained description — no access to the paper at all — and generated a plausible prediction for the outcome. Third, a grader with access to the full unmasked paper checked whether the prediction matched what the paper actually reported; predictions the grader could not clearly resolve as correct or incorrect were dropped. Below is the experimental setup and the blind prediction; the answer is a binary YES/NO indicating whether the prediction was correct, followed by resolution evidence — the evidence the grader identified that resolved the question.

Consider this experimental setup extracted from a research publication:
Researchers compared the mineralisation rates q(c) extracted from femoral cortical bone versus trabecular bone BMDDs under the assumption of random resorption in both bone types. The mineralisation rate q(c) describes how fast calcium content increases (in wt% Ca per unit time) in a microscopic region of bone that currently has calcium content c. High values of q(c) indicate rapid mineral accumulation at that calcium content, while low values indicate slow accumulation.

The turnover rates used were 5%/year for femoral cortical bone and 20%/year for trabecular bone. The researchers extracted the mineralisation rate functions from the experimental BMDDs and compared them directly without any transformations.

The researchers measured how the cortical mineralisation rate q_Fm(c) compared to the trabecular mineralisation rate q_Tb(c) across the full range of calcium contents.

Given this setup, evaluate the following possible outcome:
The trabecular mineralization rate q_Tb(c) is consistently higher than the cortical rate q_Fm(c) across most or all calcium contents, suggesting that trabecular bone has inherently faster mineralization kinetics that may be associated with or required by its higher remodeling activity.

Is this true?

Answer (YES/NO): YES